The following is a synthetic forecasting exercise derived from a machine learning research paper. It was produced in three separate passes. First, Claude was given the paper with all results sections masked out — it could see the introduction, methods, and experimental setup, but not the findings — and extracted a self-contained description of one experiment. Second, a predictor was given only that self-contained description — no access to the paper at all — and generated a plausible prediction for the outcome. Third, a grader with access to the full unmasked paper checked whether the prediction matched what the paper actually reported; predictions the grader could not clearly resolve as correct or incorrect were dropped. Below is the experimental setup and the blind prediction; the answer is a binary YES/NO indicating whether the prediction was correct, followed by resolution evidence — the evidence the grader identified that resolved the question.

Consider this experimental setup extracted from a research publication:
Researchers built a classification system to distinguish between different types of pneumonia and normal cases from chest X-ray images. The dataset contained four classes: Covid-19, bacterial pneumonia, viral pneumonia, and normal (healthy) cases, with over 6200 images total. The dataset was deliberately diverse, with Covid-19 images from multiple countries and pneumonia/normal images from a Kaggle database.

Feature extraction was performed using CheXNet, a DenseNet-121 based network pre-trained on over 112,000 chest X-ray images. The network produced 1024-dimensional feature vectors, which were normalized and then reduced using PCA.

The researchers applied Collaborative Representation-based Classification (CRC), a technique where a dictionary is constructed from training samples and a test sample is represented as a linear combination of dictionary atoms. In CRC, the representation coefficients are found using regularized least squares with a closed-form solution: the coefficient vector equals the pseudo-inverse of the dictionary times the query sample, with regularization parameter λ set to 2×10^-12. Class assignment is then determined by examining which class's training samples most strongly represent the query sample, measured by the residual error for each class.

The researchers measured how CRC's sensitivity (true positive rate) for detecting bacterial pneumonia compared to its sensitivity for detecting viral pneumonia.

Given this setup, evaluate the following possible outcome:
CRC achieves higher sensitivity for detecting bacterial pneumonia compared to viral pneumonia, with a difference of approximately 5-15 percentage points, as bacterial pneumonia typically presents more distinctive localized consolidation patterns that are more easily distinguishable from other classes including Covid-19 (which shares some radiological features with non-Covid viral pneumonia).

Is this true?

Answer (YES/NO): NO